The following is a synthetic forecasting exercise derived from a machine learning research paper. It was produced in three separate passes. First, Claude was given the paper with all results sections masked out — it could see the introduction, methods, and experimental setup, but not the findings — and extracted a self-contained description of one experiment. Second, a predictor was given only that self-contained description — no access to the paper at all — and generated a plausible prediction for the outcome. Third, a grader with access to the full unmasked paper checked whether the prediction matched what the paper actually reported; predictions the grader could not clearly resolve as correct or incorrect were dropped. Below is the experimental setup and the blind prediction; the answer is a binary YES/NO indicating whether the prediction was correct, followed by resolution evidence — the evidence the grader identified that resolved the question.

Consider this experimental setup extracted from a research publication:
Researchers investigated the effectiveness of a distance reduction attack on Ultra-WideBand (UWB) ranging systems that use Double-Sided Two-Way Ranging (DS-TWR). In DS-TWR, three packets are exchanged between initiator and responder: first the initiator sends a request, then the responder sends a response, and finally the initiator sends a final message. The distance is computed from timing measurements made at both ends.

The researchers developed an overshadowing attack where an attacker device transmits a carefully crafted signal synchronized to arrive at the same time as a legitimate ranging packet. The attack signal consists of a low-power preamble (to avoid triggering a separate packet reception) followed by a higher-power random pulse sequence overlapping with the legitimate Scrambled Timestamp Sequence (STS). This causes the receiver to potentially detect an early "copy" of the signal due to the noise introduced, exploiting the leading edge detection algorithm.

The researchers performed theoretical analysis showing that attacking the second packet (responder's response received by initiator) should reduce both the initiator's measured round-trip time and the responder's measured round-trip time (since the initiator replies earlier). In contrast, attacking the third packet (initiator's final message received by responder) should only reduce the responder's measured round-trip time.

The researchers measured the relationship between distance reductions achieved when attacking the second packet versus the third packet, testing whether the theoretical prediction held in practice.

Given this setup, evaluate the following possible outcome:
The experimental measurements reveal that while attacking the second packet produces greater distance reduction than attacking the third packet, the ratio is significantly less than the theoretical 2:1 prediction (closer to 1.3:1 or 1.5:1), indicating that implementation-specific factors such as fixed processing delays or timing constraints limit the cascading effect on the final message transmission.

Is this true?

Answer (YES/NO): NO